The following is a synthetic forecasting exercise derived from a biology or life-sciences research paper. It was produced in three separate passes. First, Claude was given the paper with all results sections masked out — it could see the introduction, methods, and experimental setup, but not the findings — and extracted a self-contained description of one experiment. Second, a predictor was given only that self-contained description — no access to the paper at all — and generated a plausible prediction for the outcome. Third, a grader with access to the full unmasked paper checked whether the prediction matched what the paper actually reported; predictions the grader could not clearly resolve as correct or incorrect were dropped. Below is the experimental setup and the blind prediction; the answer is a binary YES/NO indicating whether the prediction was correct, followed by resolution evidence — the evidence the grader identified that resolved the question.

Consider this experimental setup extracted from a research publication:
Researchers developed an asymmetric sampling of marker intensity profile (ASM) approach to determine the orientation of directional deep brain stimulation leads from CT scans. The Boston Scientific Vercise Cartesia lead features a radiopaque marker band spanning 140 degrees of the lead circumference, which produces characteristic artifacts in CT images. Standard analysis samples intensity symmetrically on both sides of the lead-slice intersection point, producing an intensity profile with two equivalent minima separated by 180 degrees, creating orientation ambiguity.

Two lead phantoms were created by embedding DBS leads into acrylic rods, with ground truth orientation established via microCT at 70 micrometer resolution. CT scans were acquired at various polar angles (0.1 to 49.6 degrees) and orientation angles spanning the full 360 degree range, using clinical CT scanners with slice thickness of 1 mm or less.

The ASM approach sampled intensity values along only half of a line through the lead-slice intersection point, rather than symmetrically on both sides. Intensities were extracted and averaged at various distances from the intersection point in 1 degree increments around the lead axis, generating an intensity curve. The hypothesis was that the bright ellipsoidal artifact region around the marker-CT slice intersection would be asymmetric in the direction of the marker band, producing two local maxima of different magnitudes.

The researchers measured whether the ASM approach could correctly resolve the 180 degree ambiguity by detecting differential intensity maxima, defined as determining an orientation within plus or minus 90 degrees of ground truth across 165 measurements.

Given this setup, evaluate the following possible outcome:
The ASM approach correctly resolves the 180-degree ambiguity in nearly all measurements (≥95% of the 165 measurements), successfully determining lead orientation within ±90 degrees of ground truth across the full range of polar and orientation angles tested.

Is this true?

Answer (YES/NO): YES